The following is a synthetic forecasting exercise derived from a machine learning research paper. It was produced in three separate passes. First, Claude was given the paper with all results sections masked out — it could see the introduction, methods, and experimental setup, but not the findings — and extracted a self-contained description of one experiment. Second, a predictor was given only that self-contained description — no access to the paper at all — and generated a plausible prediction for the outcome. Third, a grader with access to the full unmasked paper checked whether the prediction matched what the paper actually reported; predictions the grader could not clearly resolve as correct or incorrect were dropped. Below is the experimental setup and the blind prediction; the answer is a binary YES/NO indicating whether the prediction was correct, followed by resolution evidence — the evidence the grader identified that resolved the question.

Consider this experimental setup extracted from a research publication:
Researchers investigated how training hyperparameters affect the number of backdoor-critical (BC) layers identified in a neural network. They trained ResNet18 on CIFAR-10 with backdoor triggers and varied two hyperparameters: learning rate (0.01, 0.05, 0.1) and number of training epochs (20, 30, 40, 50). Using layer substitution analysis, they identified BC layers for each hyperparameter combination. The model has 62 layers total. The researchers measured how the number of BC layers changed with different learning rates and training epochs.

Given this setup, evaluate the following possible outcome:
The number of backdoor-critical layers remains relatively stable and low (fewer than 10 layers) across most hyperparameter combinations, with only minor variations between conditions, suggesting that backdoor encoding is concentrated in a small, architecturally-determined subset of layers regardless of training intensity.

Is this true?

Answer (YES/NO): NO